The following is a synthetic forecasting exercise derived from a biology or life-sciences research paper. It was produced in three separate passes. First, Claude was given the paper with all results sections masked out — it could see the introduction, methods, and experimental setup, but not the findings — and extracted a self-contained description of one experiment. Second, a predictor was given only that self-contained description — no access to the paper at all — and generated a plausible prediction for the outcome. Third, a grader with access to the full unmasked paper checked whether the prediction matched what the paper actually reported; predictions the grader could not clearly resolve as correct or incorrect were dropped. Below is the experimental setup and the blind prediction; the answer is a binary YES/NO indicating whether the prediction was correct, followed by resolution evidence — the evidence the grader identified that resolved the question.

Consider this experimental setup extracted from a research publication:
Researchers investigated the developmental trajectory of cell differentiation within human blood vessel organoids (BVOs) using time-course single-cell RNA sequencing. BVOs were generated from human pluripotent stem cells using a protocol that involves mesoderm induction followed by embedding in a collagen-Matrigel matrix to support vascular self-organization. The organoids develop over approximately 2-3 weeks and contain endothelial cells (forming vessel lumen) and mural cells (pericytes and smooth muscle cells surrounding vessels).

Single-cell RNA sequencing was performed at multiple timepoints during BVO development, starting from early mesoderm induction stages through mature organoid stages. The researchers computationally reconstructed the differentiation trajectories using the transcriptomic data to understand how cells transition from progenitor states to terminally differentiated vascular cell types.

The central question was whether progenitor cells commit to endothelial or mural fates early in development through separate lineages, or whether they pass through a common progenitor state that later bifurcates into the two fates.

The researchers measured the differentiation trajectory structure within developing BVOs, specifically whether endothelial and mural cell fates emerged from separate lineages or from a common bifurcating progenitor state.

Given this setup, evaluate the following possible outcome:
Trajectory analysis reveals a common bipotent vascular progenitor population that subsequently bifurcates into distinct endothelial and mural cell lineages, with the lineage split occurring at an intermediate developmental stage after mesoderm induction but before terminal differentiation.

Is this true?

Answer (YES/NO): YES